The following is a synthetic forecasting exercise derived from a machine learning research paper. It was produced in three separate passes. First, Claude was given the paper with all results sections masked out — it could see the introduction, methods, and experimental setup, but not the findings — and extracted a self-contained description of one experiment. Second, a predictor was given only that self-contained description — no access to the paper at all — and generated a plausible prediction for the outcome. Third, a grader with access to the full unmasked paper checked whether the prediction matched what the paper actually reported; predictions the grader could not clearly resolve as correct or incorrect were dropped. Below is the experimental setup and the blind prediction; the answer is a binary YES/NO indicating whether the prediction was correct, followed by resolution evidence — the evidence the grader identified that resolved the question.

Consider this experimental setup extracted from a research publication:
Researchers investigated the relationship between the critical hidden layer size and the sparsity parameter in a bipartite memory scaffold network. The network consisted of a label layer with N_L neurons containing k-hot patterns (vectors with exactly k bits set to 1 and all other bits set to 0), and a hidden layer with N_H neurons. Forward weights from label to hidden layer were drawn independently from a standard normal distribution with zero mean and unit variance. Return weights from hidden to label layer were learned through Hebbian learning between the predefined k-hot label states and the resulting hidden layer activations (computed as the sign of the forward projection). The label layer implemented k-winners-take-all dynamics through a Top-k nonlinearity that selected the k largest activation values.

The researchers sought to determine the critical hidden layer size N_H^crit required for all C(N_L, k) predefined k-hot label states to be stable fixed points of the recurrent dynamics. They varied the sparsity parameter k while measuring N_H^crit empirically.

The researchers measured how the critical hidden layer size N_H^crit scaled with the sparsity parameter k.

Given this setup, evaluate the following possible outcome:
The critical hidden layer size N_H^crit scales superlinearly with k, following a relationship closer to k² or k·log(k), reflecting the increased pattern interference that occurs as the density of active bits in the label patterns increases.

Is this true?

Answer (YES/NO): NO